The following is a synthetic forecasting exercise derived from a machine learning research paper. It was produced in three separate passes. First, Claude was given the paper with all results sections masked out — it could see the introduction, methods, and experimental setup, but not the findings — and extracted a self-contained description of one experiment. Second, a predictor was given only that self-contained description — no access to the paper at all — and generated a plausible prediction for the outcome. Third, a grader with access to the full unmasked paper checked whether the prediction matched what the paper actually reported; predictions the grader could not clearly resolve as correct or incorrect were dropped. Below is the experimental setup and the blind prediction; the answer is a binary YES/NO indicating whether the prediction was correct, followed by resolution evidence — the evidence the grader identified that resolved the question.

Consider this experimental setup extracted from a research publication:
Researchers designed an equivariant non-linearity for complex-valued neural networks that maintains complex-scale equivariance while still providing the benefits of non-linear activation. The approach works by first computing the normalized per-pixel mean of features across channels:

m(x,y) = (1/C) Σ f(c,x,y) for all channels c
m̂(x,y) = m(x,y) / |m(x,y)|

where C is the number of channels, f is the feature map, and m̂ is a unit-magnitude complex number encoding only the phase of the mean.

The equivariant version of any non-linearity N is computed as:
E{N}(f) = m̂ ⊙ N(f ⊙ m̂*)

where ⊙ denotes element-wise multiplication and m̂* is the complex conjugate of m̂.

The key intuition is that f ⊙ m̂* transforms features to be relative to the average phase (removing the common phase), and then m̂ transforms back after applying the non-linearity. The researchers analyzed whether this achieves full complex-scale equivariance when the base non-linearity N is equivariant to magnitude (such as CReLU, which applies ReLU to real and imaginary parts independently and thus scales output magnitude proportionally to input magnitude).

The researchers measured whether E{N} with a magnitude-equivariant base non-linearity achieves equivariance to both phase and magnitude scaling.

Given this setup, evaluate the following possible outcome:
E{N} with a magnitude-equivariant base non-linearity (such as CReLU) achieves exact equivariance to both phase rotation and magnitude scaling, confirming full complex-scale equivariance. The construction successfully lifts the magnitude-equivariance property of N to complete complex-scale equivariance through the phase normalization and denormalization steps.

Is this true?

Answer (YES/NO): YES